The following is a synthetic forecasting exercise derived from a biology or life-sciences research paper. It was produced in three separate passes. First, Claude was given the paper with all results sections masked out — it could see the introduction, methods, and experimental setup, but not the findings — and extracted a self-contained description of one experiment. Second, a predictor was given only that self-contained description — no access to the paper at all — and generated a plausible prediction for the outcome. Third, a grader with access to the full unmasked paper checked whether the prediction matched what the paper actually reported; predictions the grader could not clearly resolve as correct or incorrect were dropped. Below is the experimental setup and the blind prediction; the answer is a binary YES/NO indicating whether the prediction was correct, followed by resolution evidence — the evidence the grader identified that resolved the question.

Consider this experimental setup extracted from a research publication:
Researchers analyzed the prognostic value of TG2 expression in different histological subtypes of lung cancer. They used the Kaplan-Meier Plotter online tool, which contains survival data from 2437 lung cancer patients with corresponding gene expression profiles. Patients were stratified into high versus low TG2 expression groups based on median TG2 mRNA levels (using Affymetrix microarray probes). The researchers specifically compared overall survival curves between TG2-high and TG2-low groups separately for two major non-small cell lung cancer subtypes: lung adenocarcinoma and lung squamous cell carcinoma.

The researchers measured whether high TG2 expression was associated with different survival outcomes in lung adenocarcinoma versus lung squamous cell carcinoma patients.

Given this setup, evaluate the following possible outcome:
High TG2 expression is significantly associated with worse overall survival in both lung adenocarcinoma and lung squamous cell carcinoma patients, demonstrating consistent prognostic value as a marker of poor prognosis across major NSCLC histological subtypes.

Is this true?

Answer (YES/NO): NO